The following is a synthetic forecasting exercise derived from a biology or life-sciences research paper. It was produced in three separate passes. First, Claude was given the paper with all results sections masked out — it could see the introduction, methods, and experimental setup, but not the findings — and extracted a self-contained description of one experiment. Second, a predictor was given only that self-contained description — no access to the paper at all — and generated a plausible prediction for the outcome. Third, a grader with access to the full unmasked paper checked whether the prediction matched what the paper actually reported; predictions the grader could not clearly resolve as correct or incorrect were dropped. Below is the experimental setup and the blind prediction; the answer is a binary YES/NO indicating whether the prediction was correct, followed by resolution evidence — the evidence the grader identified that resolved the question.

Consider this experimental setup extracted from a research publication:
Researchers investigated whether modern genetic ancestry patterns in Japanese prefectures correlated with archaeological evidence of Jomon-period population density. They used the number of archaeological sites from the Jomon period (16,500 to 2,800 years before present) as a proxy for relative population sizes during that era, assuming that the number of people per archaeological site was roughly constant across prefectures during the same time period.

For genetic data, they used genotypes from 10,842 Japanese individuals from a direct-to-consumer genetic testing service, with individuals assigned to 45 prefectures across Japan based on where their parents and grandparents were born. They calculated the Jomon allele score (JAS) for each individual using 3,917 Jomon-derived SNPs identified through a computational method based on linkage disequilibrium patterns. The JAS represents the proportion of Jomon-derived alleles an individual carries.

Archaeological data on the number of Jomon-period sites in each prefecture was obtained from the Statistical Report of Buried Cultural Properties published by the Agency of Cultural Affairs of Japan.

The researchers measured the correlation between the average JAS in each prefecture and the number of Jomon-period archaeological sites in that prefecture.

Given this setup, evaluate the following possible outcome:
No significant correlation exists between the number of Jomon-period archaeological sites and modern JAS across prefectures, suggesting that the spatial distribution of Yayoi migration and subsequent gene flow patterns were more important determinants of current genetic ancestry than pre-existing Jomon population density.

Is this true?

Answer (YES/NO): NO